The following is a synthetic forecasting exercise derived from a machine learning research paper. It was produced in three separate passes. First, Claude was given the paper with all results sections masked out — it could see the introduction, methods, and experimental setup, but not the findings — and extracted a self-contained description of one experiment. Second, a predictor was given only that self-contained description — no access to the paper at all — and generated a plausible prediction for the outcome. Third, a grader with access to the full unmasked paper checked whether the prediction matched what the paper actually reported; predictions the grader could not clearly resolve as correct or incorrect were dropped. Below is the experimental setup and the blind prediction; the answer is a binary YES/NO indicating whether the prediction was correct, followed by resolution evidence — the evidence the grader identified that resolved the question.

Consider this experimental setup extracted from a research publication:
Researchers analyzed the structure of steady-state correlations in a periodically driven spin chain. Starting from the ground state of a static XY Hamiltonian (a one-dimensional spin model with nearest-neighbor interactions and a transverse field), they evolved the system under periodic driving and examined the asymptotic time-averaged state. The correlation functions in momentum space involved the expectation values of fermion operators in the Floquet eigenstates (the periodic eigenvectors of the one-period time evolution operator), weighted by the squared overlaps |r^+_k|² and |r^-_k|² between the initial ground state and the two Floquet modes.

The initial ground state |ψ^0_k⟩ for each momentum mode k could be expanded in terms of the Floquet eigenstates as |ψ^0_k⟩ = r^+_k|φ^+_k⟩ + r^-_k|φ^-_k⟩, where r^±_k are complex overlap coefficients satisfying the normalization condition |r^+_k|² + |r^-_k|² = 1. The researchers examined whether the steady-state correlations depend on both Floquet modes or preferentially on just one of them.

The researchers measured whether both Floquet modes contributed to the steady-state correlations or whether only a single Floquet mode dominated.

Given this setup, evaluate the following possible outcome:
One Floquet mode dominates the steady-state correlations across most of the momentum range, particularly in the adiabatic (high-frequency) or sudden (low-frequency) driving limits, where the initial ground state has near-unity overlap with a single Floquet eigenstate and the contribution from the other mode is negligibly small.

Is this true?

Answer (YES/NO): NO